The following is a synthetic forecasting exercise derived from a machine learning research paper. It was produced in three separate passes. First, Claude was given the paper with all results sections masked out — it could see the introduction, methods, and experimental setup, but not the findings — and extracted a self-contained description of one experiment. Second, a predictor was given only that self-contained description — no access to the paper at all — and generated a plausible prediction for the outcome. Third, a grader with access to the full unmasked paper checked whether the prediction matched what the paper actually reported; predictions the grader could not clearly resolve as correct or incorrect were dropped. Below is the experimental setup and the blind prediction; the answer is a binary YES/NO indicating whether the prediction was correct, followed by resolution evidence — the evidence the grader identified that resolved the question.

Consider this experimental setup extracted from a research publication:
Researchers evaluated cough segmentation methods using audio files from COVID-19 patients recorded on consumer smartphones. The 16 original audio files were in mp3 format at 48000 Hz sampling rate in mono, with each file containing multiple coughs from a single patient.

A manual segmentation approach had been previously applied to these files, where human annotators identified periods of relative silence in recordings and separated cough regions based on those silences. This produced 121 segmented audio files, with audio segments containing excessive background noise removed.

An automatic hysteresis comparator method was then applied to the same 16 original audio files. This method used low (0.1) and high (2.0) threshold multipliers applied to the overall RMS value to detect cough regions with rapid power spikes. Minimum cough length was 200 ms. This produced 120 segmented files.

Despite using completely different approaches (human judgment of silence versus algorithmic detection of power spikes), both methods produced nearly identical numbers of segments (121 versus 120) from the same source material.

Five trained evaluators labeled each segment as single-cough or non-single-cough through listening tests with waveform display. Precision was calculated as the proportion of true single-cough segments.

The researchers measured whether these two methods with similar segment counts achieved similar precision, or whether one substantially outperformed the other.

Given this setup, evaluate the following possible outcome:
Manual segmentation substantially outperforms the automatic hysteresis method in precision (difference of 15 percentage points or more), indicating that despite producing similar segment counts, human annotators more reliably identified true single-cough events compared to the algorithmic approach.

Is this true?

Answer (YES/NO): NO